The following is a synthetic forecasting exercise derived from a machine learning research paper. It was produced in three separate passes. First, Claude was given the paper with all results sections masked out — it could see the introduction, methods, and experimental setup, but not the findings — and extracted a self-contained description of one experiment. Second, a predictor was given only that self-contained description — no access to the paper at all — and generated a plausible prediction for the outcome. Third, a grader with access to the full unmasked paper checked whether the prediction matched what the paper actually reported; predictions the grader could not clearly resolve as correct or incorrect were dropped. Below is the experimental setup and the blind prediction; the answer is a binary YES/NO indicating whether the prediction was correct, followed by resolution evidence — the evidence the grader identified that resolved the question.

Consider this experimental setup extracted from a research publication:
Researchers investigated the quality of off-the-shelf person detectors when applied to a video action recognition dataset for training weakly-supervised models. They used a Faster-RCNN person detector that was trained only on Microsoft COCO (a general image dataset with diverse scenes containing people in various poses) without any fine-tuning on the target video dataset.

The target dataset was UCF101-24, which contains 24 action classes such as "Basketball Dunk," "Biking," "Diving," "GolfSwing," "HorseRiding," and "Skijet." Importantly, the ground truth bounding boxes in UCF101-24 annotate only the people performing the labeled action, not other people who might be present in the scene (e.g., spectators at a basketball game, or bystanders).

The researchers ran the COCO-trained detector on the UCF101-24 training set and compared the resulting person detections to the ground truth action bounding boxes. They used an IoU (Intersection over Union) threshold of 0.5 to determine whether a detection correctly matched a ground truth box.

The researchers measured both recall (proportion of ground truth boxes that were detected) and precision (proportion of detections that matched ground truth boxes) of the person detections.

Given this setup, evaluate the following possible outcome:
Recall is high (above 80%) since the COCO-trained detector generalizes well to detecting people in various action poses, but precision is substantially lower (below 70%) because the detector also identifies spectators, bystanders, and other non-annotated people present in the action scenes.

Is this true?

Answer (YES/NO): NO